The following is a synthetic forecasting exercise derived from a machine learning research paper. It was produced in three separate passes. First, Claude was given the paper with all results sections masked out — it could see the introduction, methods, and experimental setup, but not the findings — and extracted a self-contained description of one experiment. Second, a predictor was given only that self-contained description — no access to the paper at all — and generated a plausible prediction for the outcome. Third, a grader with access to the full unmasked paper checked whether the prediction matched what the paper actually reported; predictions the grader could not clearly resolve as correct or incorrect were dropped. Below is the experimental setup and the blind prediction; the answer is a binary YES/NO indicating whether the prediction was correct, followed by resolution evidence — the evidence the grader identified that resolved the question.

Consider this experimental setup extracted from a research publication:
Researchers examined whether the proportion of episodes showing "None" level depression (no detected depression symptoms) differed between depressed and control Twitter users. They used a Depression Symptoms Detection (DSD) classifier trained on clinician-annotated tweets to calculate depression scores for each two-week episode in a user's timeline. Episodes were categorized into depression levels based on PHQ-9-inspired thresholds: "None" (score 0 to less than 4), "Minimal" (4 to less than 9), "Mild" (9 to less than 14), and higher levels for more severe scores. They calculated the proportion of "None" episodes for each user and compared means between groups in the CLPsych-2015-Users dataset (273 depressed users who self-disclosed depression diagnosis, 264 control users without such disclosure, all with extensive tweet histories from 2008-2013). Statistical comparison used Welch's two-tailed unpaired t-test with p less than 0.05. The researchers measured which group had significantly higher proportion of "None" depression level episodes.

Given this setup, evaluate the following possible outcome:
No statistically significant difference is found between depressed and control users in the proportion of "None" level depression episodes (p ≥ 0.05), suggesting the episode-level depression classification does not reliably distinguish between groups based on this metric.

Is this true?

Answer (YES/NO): NO